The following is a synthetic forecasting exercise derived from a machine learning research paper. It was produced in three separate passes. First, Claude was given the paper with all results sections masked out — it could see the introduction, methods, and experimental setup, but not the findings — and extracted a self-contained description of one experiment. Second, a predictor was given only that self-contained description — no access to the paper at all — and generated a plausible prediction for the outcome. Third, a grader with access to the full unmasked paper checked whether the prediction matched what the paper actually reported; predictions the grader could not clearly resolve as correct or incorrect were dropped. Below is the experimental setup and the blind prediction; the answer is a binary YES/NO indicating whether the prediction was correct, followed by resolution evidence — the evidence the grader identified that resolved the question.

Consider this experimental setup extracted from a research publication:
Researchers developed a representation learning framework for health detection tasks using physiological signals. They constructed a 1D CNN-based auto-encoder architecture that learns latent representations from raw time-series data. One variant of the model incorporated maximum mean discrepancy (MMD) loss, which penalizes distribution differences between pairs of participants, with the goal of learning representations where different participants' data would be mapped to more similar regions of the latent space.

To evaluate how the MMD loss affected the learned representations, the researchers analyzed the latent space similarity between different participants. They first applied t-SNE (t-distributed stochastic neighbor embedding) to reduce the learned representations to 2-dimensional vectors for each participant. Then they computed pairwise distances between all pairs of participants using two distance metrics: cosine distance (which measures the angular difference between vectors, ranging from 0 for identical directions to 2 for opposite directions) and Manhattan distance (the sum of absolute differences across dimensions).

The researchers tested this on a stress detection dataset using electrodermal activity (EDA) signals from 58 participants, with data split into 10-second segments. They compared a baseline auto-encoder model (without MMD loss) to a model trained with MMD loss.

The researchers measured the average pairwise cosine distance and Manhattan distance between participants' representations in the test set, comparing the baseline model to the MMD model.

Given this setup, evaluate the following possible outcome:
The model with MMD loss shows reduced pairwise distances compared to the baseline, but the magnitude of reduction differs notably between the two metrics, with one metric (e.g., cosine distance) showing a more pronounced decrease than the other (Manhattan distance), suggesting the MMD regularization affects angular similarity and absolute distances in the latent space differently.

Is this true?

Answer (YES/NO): NO